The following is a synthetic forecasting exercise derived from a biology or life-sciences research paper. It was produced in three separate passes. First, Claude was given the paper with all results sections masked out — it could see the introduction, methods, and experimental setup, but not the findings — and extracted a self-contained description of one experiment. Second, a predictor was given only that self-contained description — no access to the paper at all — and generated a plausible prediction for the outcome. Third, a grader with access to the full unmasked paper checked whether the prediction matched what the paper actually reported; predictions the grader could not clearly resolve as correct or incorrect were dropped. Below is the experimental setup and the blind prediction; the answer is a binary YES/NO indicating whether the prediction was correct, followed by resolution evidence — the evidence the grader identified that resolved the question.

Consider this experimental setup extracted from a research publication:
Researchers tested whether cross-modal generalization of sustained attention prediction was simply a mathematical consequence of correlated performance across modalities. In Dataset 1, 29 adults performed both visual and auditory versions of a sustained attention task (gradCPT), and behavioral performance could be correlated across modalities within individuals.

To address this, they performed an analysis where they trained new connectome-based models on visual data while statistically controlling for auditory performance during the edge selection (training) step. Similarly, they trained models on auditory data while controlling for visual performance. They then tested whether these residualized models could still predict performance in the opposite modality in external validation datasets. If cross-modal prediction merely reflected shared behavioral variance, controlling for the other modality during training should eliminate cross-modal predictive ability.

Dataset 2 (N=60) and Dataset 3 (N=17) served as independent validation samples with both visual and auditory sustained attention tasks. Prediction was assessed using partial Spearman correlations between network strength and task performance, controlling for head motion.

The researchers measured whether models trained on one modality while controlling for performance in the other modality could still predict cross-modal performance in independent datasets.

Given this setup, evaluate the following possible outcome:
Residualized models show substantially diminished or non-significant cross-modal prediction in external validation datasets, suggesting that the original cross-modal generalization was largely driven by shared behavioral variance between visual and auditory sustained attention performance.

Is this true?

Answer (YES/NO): NO